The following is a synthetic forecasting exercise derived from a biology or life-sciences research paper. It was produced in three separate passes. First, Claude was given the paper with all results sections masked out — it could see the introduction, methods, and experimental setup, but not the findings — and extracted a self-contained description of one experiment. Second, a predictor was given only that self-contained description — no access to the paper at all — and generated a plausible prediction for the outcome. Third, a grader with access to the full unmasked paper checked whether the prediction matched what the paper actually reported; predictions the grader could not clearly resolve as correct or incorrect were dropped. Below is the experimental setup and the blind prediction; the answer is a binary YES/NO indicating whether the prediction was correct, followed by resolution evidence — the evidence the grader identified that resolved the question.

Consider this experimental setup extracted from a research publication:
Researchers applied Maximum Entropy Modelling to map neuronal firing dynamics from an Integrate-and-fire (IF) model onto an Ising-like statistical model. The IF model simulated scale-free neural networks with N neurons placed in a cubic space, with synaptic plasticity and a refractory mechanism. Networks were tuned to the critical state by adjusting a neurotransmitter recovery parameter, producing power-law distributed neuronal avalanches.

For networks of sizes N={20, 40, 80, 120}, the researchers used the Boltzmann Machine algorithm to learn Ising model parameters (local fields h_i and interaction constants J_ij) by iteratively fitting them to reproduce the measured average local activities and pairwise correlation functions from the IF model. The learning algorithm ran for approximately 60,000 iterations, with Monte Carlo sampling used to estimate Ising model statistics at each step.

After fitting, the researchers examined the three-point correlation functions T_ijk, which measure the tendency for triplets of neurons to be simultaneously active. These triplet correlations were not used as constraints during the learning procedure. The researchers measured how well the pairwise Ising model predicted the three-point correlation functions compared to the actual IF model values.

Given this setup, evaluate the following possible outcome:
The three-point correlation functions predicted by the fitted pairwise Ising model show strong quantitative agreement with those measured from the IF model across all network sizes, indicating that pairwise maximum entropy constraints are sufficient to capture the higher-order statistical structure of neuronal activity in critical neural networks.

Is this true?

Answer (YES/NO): NO